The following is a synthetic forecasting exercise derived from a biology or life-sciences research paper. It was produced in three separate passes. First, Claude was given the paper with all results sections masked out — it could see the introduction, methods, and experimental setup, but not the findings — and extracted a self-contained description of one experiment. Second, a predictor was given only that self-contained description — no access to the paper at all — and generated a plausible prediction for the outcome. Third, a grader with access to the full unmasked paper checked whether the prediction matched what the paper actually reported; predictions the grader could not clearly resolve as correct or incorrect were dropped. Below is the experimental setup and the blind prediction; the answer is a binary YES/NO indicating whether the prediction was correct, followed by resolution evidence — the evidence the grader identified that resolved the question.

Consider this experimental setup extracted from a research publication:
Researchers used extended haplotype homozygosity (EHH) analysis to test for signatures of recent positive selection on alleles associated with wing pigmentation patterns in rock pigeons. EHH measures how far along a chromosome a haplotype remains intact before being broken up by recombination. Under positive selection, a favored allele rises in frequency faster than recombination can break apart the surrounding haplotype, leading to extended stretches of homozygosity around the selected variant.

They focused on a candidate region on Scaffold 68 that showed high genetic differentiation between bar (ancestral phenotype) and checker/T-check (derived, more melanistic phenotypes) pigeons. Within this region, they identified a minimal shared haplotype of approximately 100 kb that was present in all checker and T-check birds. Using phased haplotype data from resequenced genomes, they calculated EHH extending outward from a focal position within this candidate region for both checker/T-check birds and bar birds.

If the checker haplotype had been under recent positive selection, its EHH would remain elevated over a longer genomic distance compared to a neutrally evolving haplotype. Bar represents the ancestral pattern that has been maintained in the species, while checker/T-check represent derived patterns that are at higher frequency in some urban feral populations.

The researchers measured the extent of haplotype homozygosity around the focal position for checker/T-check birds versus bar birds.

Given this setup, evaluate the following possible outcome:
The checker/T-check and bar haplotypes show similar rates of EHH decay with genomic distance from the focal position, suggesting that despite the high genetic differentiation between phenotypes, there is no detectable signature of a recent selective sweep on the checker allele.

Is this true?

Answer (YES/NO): NO